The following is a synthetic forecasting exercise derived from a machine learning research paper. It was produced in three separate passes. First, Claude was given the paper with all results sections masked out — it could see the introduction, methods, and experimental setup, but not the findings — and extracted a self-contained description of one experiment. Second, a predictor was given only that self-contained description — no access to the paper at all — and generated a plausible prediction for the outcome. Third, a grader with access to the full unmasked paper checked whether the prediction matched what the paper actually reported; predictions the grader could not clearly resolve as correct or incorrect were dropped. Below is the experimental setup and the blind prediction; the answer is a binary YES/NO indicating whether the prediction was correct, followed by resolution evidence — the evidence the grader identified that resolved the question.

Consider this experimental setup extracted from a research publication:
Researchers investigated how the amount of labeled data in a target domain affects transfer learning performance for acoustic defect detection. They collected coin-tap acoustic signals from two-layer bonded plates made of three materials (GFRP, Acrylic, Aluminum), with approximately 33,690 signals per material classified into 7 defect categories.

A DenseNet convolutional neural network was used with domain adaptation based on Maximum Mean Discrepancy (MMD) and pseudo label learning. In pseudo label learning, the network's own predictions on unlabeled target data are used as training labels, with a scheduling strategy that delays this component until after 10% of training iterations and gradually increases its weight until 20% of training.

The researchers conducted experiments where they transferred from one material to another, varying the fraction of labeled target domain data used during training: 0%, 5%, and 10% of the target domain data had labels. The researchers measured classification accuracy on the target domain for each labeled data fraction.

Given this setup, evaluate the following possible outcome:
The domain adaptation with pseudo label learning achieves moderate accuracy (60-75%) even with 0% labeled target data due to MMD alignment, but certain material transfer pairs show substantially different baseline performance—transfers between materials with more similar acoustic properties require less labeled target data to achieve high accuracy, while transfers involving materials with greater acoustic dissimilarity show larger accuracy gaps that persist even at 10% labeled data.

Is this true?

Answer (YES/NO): NO